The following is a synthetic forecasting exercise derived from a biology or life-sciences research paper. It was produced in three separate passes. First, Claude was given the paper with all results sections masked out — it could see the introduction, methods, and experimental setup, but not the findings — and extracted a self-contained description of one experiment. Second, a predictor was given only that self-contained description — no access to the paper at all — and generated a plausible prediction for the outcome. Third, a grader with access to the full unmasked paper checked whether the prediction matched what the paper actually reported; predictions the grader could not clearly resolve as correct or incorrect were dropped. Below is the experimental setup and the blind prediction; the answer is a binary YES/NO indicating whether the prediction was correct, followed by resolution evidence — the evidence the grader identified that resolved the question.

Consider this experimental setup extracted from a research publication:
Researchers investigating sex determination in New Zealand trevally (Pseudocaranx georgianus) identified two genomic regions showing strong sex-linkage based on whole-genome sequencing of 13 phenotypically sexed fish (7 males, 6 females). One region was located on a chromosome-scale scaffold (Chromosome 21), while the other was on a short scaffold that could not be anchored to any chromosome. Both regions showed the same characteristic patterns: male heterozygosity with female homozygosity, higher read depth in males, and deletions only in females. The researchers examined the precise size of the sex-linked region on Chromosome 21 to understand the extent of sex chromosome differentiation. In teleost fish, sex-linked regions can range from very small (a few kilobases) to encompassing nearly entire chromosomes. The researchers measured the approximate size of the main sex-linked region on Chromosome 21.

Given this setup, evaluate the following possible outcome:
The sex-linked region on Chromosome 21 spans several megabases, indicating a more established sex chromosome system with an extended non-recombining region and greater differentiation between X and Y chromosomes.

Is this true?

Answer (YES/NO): NO